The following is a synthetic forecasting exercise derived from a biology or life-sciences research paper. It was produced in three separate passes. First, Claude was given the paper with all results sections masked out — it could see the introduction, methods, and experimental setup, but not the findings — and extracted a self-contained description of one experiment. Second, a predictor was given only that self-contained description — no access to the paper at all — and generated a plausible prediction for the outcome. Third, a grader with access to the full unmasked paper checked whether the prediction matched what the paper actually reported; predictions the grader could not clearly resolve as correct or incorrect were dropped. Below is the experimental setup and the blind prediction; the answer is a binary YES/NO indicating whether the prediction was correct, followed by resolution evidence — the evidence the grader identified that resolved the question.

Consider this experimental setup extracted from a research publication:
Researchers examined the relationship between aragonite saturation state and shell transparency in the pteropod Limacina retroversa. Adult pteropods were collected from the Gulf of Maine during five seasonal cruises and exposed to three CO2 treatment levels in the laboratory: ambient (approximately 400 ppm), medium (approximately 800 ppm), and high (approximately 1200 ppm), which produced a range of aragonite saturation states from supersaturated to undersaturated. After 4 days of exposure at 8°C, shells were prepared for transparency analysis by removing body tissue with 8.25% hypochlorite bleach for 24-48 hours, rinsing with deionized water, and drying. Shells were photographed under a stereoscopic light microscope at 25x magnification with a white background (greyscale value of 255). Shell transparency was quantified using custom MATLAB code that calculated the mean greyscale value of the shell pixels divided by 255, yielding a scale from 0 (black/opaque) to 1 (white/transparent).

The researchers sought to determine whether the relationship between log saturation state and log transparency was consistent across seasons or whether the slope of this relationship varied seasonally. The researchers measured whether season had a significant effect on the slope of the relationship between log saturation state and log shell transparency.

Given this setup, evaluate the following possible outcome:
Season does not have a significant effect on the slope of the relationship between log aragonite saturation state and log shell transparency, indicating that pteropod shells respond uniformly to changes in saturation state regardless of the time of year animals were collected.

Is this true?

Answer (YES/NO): YES